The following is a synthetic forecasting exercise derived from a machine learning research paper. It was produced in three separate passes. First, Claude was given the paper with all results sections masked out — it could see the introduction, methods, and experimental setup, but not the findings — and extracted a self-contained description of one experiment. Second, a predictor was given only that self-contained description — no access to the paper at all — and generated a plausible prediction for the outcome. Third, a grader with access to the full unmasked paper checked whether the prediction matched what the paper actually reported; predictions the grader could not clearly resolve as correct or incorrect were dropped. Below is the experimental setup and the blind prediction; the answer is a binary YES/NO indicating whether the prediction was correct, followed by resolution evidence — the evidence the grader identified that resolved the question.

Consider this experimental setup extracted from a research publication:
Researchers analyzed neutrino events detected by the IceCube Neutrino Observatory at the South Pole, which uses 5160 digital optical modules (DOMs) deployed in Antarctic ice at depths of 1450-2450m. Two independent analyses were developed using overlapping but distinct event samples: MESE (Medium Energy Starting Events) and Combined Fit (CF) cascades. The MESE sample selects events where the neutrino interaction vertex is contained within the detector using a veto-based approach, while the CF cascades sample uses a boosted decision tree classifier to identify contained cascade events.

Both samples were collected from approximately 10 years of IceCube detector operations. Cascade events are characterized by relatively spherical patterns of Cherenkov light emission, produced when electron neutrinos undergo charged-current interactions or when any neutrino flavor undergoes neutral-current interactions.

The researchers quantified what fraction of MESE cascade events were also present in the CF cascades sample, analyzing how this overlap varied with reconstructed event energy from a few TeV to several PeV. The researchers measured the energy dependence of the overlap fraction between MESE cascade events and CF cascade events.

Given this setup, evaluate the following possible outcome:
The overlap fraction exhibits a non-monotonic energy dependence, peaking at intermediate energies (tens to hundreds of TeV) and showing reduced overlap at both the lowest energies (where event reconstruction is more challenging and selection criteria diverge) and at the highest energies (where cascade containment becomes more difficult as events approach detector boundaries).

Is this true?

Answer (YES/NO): NO